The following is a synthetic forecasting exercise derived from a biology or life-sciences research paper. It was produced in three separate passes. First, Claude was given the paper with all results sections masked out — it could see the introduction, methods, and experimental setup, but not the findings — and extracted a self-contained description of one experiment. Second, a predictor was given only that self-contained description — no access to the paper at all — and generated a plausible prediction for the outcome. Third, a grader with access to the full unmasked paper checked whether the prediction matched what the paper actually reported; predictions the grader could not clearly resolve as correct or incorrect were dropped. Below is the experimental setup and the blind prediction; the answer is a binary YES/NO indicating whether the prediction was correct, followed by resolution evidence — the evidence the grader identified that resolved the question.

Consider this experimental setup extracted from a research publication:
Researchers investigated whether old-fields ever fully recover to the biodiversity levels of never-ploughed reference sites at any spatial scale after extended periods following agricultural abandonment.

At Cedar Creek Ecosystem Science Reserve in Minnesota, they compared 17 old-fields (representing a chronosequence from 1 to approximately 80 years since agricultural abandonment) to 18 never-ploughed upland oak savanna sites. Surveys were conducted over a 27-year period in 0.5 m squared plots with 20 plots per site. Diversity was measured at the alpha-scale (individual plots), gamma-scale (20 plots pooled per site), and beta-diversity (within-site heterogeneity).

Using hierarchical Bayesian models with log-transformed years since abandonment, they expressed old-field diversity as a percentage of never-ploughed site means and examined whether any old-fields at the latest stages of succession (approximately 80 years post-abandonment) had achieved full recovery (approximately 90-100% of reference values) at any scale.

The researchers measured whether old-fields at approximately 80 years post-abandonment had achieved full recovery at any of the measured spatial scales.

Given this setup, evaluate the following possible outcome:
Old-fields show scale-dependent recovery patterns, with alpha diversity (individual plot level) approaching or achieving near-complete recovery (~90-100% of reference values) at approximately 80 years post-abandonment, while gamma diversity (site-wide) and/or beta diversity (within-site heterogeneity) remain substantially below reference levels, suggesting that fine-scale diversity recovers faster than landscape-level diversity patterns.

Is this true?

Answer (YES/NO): NO